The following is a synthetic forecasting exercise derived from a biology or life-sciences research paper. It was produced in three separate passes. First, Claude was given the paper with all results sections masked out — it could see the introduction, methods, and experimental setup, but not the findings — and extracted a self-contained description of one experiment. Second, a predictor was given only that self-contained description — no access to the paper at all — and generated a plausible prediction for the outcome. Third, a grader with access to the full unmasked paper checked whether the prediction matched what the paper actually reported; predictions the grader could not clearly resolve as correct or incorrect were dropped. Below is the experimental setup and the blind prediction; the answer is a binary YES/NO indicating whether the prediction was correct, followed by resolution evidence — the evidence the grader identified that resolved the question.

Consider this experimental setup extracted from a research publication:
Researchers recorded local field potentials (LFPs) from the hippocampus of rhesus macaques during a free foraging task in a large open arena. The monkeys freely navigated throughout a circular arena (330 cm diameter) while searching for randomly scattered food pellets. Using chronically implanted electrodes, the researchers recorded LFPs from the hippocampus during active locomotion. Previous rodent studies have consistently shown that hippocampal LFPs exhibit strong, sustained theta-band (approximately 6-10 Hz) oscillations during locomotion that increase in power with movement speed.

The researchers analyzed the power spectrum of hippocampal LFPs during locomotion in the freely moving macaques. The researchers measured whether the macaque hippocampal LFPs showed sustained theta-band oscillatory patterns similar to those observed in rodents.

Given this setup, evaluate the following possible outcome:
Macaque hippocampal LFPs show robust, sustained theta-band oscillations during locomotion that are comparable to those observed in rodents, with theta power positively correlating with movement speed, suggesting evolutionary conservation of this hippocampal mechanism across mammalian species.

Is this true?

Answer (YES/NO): NO